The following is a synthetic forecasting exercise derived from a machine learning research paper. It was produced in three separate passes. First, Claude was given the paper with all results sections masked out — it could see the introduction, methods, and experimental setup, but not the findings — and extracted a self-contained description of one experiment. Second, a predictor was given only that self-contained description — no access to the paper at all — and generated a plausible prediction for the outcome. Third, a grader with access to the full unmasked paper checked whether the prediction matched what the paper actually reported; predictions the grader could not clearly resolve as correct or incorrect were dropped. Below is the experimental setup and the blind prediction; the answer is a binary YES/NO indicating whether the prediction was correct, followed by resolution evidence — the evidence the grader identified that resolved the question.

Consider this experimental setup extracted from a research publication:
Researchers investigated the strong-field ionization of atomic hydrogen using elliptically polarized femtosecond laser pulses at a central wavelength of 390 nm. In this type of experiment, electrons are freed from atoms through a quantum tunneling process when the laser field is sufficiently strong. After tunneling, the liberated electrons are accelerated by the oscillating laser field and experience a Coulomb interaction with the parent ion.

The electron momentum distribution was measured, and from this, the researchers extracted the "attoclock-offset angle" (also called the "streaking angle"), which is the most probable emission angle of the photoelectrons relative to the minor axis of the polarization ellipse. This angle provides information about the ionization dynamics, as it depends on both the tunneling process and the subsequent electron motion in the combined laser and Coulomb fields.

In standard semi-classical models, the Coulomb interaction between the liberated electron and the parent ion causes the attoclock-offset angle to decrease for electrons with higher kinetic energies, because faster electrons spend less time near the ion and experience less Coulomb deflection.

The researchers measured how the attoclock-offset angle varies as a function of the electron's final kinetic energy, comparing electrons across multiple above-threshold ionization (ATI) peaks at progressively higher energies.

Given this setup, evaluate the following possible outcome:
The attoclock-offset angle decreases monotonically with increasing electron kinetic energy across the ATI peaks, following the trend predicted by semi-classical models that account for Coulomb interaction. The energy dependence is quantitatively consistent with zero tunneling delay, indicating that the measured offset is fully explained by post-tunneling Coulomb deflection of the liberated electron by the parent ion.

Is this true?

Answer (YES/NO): NO